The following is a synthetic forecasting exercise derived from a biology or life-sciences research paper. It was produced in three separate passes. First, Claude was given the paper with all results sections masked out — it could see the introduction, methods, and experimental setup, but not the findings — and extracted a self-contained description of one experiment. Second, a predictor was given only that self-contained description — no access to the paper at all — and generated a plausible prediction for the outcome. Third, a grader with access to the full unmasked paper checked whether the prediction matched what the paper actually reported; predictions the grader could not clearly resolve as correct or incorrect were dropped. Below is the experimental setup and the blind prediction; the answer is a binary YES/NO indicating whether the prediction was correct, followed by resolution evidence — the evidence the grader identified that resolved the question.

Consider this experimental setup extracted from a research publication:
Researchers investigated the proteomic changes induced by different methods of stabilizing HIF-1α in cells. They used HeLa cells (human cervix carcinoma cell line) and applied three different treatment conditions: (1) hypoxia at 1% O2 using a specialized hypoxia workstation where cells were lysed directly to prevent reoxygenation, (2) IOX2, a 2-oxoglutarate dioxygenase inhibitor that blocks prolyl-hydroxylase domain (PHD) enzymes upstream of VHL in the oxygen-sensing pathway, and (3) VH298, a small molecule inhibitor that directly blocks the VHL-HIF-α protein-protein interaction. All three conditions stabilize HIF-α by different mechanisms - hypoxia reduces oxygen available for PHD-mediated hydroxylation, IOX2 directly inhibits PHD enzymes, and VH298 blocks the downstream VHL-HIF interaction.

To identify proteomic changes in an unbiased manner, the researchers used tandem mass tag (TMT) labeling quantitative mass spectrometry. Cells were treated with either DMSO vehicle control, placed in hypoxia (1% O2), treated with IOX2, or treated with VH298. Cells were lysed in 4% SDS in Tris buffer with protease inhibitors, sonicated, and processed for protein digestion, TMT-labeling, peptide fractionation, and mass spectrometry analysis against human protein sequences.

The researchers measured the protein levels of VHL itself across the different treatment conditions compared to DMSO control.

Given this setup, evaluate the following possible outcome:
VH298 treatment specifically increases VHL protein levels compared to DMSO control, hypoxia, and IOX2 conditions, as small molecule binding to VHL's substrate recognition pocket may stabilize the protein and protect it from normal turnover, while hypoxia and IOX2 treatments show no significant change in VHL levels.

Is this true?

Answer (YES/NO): YES